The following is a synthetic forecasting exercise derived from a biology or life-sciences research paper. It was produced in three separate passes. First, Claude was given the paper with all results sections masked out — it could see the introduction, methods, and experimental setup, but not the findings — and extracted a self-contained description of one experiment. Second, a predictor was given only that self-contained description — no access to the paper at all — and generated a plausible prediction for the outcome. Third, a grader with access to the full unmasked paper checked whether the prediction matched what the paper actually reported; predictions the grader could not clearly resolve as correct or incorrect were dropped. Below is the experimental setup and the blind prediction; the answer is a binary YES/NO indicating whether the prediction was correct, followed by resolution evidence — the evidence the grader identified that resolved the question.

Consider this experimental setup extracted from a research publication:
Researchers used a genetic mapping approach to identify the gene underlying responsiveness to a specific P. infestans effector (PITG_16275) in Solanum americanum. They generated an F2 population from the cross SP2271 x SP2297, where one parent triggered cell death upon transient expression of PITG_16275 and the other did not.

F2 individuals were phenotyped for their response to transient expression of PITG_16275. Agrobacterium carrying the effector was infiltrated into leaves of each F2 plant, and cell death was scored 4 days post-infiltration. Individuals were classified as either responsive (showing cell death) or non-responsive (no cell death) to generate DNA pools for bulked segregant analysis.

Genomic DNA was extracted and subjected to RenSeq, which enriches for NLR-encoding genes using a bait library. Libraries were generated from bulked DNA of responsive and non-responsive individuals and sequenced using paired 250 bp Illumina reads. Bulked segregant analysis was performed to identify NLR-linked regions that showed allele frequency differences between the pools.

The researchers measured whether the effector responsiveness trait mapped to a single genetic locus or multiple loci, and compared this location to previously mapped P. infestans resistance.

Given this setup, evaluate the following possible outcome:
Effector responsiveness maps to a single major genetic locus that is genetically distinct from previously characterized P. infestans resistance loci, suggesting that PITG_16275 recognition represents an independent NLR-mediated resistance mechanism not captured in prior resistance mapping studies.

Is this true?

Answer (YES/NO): NO